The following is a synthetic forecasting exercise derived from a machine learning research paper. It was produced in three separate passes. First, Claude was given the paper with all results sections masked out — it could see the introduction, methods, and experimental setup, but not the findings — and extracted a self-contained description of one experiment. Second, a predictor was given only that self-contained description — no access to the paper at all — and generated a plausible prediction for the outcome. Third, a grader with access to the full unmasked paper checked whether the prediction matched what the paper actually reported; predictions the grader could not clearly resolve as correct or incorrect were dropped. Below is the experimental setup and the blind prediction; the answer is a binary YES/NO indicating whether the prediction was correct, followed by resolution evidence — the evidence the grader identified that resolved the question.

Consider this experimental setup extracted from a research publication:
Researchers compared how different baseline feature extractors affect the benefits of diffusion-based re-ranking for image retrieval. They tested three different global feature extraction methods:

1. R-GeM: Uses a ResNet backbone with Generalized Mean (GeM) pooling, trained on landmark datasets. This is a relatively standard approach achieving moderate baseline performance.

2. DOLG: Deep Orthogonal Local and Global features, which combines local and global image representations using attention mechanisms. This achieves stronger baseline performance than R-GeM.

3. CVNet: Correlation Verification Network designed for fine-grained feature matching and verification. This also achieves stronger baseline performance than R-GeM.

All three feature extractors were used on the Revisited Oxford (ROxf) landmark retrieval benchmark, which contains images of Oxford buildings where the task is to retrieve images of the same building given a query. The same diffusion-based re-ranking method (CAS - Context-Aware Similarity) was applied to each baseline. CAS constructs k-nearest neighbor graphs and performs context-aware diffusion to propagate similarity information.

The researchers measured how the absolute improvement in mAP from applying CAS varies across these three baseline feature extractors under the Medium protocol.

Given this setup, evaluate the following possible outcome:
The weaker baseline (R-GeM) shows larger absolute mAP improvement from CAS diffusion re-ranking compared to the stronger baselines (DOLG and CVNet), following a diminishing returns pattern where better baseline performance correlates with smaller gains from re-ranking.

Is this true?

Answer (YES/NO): YES